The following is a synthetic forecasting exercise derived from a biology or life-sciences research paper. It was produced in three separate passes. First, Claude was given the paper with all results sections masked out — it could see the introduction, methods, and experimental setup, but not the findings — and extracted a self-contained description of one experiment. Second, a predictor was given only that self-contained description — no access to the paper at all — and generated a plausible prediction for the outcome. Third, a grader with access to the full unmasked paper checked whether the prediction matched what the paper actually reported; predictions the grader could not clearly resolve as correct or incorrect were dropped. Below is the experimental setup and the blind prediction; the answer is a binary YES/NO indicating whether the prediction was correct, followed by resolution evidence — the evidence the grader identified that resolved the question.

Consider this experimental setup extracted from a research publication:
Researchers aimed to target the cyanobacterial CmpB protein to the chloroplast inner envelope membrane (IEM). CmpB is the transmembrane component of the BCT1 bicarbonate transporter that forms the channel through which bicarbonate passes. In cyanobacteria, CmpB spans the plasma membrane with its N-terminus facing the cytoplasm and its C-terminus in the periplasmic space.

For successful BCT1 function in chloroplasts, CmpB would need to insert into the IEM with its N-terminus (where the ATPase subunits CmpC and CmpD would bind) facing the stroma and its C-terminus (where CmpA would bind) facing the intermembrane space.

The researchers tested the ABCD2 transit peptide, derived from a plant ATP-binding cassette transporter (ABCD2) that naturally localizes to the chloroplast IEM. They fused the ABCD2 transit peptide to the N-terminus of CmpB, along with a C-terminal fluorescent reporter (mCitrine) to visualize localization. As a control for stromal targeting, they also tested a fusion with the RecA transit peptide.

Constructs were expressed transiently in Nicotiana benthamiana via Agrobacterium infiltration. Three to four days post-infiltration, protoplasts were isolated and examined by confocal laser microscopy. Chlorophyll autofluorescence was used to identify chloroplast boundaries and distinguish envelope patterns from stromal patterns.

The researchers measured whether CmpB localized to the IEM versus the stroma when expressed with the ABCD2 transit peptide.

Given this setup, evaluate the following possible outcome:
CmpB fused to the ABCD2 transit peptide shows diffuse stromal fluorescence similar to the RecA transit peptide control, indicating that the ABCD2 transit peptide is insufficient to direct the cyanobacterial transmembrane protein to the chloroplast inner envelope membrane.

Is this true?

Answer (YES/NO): NO